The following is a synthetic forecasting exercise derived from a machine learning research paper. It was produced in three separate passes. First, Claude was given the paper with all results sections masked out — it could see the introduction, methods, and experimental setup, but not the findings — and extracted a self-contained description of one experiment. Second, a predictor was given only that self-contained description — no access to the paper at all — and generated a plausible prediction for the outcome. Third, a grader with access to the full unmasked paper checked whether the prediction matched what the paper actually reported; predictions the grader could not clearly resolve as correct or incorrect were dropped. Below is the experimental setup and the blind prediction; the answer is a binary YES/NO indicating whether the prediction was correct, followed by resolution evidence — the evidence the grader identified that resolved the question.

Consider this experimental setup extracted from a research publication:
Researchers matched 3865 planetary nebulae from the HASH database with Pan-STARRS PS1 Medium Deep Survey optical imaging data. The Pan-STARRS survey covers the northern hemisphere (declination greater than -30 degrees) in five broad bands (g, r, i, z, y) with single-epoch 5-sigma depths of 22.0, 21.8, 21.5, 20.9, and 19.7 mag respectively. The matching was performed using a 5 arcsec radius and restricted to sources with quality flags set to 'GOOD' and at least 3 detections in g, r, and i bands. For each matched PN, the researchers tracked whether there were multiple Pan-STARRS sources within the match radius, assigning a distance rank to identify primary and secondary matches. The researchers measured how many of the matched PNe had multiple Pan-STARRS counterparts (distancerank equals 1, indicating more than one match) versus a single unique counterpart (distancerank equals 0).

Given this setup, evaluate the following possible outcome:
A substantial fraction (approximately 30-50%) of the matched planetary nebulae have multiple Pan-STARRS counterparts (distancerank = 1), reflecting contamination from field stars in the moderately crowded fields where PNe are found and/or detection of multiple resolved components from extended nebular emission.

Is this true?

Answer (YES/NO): YES